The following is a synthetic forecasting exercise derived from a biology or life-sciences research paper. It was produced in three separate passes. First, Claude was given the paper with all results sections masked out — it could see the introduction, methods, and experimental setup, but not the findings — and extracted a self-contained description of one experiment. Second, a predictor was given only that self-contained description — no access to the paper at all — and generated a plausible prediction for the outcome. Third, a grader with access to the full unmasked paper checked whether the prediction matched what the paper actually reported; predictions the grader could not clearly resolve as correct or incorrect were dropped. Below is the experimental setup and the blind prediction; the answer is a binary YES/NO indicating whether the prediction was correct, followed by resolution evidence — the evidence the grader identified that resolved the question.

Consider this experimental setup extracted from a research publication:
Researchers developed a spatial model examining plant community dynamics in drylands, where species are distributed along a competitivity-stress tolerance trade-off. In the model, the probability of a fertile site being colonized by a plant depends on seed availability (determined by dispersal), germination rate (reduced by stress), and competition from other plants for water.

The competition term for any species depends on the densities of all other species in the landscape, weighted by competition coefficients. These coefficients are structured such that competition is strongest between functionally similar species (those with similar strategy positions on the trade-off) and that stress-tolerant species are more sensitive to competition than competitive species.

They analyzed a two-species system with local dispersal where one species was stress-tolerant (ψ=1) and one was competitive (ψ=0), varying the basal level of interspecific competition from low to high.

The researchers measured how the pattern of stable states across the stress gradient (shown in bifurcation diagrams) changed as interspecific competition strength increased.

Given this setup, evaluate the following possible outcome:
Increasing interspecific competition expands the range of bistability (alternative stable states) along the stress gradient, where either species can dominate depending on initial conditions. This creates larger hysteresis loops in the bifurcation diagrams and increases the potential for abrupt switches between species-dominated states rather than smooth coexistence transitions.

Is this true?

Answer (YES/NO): NO